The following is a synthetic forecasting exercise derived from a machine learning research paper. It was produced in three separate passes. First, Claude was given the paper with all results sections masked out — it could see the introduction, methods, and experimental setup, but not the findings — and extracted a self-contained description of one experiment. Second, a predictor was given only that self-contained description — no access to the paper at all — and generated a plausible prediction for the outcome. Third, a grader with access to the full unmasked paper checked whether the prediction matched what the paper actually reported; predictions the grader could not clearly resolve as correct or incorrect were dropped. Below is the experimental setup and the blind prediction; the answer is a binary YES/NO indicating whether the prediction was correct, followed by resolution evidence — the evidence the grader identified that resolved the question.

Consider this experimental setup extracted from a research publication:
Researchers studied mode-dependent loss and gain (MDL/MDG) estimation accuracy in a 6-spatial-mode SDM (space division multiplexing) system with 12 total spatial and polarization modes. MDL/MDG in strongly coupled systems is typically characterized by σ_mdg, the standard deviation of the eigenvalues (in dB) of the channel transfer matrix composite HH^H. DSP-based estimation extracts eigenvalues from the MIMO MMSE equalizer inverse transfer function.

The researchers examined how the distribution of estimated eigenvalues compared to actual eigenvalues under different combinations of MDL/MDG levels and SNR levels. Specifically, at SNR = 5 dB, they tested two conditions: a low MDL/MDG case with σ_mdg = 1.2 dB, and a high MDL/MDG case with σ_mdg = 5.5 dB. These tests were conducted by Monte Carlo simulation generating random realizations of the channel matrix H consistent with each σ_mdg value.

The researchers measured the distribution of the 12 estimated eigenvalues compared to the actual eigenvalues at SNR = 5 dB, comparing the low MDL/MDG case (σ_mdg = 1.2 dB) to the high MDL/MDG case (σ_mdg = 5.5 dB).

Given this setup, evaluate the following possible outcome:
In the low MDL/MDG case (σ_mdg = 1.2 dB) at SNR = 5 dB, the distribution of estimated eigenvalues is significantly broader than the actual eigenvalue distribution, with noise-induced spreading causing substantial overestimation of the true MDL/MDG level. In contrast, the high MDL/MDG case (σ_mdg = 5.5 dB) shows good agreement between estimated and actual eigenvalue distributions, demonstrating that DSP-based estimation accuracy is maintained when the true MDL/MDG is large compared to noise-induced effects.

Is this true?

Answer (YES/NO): NO